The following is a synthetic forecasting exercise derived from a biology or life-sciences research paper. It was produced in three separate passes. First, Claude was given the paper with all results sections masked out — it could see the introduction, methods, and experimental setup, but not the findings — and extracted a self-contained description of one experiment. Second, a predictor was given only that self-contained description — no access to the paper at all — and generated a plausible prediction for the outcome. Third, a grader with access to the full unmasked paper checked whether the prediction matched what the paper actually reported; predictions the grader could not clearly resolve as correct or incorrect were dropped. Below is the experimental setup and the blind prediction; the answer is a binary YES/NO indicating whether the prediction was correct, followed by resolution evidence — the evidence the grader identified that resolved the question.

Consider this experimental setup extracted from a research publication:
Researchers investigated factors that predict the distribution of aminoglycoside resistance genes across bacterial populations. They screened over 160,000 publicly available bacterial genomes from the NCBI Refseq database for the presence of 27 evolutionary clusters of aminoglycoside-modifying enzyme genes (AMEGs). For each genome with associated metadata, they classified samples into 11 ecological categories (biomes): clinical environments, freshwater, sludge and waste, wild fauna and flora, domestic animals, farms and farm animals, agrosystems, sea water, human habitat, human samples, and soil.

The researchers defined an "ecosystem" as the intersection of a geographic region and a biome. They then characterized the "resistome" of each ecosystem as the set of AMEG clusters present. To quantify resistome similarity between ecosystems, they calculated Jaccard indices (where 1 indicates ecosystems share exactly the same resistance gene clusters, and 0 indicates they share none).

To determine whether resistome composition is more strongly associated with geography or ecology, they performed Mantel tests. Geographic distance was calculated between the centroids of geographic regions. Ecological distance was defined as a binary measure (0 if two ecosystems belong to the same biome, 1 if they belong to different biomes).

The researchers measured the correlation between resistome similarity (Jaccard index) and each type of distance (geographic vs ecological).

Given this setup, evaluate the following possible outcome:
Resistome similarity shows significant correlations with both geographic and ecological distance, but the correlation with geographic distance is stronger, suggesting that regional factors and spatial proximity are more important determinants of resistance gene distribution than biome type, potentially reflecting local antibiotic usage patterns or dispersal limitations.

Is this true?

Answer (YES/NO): NO